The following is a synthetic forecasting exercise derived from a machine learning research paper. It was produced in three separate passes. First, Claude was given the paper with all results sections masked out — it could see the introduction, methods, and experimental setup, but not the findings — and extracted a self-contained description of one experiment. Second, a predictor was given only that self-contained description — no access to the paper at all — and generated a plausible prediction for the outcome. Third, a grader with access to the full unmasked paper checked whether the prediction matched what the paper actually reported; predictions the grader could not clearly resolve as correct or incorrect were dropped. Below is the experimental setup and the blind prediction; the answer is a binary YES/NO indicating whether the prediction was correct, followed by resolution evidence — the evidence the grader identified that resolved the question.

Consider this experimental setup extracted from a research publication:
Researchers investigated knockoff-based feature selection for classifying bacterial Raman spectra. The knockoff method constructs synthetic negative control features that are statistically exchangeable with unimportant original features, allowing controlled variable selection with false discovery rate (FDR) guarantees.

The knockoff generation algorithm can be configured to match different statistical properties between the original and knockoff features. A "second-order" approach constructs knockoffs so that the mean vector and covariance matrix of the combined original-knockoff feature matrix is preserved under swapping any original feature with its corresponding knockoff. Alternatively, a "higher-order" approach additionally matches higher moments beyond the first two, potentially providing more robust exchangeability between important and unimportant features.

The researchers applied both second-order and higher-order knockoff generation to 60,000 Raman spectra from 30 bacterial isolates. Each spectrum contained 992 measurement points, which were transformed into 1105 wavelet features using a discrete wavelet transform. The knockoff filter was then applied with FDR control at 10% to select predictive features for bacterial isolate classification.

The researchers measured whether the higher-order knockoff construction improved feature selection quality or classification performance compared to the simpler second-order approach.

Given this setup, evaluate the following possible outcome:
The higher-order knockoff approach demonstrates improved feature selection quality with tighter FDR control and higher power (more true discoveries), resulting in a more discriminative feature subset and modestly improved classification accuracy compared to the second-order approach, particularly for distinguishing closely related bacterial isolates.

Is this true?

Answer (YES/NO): NO